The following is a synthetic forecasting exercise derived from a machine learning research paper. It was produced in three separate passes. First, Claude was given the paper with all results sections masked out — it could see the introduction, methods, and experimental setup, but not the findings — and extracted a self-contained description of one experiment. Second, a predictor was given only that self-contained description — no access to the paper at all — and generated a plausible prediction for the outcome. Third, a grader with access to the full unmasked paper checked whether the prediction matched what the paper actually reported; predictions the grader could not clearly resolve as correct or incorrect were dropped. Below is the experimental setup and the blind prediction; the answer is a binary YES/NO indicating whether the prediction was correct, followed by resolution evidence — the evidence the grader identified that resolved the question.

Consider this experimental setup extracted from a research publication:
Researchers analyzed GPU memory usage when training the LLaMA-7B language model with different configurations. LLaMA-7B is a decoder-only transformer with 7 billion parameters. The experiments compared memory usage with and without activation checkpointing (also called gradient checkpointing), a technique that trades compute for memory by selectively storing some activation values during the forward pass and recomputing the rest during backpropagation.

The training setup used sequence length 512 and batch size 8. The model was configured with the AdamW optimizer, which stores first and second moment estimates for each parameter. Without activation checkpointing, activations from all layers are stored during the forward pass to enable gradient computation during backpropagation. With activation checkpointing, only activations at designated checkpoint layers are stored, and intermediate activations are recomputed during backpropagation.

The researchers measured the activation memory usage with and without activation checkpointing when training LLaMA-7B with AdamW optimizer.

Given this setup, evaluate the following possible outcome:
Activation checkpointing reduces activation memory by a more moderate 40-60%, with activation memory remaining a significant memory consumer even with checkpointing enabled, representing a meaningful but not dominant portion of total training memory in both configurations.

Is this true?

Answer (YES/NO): NO